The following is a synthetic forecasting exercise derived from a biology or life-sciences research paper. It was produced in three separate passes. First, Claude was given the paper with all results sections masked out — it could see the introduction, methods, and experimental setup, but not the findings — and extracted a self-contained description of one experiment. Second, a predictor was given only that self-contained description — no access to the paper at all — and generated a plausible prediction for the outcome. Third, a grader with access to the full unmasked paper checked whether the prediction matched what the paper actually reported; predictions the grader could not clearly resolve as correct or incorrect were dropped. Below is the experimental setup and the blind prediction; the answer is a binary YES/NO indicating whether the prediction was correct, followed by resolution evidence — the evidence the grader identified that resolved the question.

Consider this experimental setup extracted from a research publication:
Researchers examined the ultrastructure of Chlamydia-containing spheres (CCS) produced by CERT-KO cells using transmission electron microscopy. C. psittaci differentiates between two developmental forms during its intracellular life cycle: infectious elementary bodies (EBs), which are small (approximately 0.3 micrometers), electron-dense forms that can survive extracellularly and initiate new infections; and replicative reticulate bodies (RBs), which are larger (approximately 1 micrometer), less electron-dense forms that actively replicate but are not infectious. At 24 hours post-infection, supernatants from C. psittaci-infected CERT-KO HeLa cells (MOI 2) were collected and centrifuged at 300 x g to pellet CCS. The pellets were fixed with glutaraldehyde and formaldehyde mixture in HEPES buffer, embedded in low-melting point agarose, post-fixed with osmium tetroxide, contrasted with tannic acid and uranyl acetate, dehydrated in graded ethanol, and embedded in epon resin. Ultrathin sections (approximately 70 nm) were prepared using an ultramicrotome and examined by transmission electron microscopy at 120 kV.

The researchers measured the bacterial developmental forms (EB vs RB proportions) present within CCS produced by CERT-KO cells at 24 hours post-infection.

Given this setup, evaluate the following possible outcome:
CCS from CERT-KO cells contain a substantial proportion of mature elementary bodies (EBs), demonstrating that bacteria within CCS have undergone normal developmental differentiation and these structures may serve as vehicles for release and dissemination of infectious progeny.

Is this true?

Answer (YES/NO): NO